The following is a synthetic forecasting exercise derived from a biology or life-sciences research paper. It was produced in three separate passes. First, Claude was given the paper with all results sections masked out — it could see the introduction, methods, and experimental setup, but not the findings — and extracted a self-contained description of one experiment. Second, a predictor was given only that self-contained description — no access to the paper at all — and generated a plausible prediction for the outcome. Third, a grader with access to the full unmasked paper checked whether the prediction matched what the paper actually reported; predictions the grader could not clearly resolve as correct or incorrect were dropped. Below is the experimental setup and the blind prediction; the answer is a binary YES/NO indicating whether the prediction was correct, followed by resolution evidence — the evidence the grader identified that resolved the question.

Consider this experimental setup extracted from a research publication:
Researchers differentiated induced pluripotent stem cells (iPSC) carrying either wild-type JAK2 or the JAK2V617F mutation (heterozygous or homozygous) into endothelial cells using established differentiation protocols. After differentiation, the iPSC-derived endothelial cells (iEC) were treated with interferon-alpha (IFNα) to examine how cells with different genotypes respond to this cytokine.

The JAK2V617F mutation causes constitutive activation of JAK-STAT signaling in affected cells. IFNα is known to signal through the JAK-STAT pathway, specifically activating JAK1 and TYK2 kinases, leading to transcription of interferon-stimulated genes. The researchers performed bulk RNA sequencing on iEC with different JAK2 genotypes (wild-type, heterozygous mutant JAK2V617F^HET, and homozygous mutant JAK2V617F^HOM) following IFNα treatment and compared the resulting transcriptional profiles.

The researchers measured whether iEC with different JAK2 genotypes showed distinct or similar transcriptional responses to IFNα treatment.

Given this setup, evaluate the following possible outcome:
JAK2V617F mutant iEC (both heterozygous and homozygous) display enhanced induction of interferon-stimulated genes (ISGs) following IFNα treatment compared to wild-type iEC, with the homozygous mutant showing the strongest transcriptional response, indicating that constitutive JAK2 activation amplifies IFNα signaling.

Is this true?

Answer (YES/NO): NO